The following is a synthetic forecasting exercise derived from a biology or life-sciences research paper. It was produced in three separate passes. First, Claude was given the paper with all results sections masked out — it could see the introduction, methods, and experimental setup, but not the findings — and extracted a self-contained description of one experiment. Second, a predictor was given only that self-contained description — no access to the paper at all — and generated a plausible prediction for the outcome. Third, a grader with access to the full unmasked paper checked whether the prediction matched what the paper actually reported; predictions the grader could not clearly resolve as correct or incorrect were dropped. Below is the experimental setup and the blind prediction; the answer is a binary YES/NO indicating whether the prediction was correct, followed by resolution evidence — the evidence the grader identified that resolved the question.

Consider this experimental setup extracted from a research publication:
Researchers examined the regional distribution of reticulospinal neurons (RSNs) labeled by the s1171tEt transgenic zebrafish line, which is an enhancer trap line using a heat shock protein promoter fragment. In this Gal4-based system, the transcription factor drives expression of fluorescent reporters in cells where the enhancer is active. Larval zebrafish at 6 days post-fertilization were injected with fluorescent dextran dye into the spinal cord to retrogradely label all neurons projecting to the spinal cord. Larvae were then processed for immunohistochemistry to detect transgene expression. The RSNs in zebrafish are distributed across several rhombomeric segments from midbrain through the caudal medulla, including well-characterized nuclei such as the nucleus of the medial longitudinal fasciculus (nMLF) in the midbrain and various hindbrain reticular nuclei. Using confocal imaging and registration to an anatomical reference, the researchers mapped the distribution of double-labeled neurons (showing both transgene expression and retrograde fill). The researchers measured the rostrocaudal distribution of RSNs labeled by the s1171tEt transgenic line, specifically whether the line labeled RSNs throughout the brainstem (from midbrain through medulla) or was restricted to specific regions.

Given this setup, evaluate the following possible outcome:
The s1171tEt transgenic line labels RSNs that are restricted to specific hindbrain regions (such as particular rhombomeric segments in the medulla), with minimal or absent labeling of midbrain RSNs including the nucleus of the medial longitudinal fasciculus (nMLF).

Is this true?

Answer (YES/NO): NO